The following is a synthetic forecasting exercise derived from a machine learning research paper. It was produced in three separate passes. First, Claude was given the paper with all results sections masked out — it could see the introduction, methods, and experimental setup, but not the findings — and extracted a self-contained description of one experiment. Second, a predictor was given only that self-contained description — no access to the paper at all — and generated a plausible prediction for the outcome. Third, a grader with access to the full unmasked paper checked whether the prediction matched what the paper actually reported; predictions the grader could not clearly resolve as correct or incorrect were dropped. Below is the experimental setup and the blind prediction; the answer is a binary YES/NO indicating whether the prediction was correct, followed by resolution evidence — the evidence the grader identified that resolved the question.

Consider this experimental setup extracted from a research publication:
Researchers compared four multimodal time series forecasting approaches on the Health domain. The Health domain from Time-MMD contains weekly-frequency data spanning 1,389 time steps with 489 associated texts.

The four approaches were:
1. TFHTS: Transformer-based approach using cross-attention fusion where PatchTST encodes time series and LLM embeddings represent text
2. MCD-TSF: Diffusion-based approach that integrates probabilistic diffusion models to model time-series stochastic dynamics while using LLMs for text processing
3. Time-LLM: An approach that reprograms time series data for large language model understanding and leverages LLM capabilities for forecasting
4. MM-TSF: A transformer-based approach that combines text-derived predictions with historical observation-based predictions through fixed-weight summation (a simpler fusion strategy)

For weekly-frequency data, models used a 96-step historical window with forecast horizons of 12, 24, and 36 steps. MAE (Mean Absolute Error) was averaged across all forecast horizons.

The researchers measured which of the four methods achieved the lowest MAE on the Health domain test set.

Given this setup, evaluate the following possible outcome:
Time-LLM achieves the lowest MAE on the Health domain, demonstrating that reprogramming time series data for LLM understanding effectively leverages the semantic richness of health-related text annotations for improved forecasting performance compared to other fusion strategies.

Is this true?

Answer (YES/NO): NO